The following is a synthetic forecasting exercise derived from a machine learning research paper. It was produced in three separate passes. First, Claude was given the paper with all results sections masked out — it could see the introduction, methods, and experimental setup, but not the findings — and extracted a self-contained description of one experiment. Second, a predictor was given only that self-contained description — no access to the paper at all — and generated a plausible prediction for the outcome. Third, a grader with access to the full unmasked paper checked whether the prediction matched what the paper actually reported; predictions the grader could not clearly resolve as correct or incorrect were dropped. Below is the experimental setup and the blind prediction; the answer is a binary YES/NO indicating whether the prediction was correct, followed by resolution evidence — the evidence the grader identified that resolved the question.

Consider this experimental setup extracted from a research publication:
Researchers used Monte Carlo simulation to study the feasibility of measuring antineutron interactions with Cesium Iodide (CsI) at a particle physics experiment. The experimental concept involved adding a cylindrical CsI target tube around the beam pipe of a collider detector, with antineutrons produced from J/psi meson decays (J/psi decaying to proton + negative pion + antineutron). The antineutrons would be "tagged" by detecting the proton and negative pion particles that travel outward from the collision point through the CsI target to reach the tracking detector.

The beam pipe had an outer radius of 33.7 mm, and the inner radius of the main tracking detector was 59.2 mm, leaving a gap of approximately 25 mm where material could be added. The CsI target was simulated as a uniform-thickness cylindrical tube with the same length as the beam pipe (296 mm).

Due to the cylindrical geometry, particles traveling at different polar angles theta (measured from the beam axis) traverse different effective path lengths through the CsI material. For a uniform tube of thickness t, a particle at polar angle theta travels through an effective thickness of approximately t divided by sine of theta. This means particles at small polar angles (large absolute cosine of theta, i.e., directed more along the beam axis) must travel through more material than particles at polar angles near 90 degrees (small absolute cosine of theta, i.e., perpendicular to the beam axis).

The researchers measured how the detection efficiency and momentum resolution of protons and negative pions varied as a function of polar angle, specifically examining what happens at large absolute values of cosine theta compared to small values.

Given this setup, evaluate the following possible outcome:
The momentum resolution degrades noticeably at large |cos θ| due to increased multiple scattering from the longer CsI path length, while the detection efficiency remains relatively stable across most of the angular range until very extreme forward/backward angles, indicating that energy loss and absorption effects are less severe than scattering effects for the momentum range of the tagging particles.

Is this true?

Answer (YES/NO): NO